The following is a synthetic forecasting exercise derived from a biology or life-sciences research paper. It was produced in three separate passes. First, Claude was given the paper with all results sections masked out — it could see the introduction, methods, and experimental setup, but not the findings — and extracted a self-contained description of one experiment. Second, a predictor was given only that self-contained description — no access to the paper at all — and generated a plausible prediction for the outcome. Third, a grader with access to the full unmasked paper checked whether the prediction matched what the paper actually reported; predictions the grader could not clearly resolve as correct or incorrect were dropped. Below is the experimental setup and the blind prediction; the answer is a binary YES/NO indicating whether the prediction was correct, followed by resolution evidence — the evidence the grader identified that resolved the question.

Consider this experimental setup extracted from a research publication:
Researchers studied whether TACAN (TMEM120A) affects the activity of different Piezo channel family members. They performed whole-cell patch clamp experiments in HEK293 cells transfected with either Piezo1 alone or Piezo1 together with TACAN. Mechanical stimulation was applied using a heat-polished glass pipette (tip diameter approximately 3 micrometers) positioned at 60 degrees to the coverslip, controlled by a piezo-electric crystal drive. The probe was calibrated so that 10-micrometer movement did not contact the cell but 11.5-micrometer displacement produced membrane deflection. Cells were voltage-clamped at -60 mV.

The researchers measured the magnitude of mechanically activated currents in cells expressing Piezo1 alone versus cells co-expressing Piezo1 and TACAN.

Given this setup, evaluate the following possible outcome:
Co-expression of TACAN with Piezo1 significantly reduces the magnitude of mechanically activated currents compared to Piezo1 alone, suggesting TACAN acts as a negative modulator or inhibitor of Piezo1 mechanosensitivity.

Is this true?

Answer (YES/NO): NO